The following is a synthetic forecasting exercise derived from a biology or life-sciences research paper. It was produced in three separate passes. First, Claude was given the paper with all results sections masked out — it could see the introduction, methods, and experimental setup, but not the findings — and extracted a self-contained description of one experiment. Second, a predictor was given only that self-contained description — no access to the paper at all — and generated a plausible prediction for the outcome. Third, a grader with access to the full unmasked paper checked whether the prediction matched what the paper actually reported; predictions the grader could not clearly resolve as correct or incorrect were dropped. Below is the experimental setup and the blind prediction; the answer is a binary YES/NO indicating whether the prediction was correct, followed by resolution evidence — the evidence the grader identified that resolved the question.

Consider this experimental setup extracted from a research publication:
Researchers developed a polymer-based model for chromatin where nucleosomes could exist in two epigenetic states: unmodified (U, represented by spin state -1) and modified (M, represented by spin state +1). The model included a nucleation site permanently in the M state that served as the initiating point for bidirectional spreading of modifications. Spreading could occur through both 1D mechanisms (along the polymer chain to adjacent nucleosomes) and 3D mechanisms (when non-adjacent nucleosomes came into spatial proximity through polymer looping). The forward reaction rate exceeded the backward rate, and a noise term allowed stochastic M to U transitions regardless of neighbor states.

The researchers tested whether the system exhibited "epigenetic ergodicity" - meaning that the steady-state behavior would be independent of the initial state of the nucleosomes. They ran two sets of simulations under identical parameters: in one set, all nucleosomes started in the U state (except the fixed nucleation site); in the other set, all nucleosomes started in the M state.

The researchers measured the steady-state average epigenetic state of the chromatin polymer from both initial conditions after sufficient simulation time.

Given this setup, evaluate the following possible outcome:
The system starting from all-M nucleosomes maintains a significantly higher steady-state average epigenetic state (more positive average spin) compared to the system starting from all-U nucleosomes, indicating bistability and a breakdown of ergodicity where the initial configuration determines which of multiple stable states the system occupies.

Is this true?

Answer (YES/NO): NO